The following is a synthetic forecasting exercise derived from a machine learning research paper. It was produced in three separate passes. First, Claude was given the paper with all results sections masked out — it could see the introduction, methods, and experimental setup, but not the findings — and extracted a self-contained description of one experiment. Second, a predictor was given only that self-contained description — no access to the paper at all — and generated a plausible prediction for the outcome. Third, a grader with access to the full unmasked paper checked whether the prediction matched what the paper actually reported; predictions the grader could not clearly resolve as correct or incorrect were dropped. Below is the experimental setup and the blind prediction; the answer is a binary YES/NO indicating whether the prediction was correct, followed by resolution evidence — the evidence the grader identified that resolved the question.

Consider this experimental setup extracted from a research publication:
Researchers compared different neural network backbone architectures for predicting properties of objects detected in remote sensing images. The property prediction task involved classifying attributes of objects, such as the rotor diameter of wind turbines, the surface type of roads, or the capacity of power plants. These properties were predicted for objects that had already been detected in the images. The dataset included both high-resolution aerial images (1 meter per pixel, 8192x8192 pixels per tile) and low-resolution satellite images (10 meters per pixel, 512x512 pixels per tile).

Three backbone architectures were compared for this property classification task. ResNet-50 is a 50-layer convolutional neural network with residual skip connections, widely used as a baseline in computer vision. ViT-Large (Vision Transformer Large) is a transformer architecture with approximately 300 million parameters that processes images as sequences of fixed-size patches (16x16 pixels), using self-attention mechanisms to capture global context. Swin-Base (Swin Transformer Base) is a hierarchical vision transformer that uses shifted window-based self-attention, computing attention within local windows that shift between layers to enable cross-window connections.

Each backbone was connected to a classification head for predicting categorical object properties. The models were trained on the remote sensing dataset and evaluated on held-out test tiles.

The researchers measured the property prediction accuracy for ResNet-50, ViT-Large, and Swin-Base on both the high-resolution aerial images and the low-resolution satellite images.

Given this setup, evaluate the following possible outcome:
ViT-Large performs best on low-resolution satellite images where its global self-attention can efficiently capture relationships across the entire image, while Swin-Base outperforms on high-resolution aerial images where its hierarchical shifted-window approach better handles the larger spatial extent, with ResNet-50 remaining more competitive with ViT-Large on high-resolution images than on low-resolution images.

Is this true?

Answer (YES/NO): NO